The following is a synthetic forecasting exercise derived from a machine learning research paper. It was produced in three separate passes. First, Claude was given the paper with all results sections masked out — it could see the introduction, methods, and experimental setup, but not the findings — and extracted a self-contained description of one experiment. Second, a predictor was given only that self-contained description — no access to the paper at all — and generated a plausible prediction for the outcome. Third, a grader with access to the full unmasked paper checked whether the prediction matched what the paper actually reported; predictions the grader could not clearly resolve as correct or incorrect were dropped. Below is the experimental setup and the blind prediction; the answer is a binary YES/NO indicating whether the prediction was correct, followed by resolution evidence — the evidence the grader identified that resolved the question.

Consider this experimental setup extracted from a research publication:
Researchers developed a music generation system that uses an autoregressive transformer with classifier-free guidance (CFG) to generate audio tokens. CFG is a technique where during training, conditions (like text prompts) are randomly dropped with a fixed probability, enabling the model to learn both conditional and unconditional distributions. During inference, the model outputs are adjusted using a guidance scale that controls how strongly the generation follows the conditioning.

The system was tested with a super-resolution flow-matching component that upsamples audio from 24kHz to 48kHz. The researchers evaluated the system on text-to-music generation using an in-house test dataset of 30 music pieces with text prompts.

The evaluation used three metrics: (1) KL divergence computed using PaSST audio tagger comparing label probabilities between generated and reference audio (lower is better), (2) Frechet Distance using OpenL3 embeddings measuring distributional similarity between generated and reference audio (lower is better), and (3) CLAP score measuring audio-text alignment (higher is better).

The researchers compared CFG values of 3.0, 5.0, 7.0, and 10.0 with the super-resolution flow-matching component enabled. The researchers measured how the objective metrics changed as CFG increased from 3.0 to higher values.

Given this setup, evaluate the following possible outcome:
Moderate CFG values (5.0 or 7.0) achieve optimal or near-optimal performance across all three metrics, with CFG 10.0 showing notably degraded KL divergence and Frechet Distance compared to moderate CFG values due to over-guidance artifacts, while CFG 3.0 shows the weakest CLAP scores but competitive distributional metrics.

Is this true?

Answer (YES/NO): NO